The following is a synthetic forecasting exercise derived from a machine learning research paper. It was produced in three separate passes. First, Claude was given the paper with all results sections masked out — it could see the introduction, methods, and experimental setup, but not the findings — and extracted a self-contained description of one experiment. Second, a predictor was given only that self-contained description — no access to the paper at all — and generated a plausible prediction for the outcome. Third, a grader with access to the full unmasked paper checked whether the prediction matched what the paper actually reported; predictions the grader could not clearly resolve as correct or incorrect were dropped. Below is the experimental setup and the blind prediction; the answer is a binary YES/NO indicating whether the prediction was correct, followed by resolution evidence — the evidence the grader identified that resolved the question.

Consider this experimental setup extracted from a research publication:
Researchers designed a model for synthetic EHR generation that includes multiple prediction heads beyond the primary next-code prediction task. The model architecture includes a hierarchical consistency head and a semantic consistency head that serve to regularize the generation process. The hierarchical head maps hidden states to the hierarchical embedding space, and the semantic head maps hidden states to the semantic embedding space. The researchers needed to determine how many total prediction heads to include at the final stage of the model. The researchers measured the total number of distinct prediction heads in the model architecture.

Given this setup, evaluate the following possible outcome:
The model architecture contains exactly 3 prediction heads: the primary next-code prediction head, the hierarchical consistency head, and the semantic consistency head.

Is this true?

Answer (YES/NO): YES